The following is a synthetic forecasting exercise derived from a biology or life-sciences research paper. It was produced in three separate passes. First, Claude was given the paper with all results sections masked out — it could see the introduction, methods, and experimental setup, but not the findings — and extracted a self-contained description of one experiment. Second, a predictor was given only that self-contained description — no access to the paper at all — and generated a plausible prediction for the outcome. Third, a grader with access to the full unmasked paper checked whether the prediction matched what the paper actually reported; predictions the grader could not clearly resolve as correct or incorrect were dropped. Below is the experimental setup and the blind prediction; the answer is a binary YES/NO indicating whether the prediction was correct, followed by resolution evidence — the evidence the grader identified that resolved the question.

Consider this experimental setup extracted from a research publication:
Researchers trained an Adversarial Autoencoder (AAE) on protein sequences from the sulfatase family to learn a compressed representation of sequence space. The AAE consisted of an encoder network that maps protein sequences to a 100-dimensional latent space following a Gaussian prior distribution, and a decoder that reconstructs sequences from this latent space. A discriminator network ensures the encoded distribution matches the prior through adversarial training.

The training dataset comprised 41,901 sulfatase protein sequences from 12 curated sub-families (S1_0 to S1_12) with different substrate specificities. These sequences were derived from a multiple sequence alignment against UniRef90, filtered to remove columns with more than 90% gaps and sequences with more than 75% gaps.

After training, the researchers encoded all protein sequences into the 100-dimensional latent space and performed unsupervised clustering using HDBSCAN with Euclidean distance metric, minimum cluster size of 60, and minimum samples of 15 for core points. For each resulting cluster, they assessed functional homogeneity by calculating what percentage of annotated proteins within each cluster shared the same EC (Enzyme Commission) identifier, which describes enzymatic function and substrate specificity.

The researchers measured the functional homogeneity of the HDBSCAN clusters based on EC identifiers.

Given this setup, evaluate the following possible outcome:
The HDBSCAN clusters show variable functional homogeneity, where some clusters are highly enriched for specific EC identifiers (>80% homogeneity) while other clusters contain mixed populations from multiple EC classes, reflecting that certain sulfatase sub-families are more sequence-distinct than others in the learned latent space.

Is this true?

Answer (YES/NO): NO